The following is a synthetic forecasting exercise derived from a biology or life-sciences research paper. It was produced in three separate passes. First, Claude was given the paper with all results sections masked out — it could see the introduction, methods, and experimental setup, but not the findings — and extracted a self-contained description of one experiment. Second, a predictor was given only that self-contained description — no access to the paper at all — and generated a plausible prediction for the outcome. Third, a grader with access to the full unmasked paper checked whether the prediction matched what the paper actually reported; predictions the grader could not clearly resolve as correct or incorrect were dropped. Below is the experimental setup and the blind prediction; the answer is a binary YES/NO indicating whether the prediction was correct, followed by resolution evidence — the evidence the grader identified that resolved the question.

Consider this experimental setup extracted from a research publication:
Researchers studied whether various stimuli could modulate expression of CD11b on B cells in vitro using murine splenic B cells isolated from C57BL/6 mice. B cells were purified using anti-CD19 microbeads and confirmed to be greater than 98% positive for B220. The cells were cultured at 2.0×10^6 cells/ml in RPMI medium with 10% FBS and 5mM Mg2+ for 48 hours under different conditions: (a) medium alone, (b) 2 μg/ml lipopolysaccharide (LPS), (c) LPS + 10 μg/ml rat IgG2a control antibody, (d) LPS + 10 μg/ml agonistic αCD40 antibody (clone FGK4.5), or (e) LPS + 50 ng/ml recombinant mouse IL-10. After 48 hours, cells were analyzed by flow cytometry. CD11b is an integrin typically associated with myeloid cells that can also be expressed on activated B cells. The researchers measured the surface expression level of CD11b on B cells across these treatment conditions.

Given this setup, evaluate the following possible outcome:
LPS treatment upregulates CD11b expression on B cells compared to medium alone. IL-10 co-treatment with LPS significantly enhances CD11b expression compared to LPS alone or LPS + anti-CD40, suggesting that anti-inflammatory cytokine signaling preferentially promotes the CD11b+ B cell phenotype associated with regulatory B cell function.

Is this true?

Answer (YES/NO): NO